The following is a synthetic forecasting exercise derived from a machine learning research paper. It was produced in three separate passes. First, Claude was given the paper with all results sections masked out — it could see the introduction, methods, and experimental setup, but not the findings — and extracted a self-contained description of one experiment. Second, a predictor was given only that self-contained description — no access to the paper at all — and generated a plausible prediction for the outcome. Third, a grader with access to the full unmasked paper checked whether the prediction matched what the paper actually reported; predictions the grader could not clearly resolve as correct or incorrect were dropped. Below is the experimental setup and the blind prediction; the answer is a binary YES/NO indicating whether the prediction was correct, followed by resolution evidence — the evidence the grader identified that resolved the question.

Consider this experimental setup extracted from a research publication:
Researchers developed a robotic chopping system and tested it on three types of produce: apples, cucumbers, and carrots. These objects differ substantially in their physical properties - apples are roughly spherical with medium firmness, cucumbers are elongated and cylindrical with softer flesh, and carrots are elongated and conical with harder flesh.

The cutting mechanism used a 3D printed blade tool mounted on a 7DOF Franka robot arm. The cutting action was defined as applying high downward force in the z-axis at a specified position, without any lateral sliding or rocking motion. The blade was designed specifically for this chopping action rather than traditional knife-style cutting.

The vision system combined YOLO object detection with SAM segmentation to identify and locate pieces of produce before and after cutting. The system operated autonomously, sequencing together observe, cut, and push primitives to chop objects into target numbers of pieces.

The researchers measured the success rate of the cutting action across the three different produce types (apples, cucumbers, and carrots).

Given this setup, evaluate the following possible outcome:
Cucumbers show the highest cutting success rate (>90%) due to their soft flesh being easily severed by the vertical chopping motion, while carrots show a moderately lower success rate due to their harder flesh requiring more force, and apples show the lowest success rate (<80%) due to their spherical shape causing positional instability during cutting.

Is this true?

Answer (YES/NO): NO